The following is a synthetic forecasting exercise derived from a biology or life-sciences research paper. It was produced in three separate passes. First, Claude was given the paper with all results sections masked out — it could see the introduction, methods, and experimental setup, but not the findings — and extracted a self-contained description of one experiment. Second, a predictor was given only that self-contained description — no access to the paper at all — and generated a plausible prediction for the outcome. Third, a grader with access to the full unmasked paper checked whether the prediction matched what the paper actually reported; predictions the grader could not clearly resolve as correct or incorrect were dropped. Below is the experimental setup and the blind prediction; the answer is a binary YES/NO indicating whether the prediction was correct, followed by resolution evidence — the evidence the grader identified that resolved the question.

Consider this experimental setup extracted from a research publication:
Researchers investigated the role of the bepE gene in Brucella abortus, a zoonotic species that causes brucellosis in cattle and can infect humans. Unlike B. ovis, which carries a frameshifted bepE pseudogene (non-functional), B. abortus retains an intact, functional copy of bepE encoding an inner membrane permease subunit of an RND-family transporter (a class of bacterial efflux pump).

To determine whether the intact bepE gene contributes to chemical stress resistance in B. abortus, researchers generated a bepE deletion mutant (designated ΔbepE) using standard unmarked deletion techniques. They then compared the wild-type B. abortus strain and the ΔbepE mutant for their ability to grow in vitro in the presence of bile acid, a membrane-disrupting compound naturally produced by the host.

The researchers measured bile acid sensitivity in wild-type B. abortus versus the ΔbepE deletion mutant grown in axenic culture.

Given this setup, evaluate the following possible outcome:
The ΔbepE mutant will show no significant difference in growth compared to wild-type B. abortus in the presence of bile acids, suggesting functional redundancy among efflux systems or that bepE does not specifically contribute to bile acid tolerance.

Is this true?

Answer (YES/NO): NO